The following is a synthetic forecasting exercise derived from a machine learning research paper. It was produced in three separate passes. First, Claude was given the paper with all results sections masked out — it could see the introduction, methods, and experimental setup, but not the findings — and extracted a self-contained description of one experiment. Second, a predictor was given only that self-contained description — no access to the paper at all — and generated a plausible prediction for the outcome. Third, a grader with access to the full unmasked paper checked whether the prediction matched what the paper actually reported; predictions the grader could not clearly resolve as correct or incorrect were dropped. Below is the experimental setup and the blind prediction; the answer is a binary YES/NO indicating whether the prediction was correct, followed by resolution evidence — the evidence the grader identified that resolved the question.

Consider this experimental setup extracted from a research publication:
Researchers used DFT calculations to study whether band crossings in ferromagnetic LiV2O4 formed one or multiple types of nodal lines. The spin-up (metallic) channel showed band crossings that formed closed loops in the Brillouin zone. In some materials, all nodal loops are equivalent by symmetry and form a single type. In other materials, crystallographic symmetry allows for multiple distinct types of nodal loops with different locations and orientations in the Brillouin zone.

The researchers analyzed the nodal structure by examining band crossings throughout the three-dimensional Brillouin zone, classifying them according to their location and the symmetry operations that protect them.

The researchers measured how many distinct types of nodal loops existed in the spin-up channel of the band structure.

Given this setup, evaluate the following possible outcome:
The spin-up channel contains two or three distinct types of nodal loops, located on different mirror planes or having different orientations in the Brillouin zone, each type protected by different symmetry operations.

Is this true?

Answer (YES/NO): YES